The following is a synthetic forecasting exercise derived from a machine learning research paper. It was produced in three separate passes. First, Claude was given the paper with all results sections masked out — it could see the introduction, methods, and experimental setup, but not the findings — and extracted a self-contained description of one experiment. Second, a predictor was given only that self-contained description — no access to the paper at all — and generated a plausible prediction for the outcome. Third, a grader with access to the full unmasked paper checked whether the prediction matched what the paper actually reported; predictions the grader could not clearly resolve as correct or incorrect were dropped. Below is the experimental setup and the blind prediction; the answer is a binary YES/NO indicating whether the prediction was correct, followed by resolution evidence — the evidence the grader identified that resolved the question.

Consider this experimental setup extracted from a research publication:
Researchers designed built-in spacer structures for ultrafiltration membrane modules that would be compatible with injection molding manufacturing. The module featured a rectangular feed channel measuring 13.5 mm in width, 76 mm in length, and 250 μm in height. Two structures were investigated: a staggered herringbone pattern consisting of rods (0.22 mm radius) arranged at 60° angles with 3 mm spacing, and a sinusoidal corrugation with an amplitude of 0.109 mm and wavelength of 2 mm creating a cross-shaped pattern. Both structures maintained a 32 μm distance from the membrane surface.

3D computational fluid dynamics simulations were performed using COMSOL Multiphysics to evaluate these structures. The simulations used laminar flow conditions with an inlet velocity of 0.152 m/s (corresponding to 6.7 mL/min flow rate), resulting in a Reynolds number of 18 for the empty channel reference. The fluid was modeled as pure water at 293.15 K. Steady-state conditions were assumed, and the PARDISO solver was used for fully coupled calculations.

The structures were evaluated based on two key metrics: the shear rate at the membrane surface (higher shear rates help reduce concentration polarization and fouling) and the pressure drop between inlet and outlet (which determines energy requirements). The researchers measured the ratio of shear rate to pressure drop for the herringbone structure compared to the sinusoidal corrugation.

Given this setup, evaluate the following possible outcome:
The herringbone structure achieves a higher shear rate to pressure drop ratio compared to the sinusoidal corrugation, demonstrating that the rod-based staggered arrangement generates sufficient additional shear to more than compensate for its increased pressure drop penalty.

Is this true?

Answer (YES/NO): NO